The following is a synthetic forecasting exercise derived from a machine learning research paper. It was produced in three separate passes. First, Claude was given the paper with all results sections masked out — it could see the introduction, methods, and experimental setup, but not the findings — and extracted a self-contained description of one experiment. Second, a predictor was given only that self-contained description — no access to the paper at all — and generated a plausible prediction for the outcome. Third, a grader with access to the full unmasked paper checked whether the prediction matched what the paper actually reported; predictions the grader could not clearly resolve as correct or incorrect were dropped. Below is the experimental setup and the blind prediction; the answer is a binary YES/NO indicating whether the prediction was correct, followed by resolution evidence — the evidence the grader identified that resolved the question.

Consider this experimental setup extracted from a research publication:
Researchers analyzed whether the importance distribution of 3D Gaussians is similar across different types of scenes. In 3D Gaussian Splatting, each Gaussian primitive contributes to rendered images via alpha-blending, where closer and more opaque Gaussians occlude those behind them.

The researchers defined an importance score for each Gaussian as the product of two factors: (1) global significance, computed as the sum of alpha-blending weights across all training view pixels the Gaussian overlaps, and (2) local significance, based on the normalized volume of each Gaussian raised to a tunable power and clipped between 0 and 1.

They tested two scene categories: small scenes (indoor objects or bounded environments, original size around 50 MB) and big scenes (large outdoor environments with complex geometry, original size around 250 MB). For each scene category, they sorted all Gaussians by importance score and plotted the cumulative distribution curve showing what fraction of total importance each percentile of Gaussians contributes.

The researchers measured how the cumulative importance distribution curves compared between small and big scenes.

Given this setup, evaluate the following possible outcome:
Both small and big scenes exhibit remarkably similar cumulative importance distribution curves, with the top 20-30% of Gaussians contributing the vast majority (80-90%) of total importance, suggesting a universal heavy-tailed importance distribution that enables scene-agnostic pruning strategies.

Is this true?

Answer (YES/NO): NO